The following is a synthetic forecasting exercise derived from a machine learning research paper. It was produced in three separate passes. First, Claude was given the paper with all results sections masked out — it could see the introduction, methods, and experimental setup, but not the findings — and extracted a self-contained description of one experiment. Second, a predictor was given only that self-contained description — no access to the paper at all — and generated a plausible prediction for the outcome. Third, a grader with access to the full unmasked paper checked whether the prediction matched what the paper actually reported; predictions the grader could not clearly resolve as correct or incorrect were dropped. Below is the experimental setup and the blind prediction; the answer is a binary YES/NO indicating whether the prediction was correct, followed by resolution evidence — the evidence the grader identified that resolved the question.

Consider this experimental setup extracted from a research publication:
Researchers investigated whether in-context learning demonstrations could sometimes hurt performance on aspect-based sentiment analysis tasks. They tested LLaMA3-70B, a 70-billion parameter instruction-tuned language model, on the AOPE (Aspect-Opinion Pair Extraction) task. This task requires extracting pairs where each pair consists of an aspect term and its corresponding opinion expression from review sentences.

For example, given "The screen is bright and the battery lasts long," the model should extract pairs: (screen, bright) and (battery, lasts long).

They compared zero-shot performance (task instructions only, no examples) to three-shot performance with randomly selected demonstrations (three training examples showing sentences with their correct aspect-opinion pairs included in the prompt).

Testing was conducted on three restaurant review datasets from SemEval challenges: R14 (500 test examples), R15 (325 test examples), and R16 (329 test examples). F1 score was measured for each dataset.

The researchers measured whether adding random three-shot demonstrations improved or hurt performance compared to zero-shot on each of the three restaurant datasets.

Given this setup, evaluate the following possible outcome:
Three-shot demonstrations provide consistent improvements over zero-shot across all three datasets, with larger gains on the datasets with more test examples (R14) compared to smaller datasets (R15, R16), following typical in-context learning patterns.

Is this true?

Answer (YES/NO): NO